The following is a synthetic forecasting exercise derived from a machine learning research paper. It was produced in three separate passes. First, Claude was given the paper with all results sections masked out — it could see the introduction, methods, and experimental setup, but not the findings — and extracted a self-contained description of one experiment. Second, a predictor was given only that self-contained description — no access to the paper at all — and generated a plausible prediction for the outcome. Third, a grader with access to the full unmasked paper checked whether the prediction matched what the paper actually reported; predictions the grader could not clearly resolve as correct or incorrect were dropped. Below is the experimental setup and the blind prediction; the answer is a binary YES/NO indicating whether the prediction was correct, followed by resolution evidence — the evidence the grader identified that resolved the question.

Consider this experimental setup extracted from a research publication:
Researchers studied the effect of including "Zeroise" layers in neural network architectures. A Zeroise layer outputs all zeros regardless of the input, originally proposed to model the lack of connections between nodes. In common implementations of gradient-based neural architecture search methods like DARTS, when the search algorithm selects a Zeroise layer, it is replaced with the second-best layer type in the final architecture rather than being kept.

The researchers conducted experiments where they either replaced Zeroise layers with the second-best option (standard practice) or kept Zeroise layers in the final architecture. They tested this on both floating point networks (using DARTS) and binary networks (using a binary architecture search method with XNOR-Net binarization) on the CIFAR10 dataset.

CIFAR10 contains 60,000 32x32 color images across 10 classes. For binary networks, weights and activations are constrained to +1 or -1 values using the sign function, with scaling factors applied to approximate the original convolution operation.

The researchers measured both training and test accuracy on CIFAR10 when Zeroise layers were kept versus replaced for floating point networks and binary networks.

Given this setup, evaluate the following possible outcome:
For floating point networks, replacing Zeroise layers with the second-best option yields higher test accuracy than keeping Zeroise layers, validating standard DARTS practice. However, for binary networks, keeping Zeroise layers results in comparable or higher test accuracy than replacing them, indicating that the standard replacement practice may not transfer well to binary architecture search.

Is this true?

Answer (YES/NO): YES